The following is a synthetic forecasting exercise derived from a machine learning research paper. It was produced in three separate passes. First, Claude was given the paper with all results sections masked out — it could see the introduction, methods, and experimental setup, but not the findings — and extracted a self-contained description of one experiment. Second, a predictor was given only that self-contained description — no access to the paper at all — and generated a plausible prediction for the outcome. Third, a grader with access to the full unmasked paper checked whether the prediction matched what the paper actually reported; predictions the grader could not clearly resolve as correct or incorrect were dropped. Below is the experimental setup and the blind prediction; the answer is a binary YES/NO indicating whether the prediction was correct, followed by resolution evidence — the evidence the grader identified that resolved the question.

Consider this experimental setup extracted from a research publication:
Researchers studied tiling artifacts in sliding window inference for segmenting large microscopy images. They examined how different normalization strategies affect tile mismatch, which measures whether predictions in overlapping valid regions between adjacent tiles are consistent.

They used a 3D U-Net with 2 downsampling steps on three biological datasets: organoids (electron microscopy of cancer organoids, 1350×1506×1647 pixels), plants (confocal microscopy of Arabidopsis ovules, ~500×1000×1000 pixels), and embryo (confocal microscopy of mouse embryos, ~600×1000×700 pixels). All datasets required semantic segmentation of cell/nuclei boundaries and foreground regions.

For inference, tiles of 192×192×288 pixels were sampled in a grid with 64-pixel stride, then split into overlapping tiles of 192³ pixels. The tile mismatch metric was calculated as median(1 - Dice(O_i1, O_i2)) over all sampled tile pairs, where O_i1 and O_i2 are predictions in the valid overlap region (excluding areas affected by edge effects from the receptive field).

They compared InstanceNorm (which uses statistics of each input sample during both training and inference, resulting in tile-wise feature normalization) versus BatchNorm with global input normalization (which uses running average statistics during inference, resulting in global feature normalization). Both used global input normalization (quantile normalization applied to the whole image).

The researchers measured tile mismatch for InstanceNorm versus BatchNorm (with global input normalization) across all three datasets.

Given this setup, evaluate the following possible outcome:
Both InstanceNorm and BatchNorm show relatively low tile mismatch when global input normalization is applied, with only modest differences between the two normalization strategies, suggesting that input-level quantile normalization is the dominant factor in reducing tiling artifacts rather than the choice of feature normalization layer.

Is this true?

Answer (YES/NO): NO